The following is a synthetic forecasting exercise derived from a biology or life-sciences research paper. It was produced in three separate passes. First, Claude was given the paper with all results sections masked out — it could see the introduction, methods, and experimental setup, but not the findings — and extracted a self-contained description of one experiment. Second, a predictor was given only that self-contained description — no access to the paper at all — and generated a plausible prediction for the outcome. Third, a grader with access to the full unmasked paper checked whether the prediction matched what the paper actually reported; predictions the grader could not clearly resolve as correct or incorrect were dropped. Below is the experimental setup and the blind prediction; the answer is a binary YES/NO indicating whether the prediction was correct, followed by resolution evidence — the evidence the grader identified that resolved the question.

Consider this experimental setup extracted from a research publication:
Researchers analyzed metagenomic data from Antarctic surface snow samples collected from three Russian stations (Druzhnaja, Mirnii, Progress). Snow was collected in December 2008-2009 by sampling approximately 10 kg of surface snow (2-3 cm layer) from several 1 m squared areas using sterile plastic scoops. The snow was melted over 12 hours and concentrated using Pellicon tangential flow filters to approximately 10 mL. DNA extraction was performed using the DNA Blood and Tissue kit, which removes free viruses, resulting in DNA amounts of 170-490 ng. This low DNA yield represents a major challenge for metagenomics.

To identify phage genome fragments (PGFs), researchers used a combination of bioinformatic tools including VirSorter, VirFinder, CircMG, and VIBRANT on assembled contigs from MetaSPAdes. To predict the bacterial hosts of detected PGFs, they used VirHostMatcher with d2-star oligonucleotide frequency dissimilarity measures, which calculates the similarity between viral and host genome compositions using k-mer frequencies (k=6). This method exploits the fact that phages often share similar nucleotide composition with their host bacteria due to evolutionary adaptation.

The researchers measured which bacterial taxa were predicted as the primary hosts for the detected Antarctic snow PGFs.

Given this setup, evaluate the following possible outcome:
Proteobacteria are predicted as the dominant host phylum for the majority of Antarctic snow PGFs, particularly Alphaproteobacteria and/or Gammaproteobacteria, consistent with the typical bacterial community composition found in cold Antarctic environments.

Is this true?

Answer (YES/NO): NO